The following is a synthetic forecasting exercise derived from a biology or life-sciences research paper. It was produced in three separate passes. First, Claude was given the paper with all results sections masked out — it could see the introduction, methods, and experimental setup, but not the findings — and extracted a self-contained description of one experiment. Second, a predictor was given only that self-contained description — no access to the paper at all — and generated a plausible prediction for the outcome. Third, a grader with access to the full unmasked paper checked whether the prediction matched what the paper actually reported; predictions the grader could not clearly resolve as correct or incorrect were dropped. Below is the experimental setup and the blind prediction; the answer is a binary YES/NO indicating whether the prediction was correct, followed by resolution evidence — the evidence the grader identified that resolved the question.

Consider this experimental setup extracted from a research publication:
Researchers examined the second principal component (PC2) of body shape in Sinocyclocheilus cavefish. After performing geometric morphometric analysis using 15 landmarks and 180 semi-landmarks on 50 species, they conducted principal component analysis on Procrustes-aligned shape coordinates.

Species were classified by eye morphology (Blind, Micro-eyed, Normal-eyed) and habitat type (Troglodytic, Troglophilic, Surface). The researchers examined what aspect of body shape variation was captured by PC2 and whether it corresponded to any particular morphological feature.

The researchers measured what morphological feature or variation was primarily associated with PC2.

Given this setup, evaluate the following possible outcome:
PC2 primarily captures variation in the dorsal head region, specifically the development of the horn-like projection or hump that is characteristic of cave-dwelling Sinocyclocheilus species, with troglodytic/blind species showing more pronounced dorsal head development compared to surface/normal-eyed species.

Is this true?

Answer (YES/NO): NO